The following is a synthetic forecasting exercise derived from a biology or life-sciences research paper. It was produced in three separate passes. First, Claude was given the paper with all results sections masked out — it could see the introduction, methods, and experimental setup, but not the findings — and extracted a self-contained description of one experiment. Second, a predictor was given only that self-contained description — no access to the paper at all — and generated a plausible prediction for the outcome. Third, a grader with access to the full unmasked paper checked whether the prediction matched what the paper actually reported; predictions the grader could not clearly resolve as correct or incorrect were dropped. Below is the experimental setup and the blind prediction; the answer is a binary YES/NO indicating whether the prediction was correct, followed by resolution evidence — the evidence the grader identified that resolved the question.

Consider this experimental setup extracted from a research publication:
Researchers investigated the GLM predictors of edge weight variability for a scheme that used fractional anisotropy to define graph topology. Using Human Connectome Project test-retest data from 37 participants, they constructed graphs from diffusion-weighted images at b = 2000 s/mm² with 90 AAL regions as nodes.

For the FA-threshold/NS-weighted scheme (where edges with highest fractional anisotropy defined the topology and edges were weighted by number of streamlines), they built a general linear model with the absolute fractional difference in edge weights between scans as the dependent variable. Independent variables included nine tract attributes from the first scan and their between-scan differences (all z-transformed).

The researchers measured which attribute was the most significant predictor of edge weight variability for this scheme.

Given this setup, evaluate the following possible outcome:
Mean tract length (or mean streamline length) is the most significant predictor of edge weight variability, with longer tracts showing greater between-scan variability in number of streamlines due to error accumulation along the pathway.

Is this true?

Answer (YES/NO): NO